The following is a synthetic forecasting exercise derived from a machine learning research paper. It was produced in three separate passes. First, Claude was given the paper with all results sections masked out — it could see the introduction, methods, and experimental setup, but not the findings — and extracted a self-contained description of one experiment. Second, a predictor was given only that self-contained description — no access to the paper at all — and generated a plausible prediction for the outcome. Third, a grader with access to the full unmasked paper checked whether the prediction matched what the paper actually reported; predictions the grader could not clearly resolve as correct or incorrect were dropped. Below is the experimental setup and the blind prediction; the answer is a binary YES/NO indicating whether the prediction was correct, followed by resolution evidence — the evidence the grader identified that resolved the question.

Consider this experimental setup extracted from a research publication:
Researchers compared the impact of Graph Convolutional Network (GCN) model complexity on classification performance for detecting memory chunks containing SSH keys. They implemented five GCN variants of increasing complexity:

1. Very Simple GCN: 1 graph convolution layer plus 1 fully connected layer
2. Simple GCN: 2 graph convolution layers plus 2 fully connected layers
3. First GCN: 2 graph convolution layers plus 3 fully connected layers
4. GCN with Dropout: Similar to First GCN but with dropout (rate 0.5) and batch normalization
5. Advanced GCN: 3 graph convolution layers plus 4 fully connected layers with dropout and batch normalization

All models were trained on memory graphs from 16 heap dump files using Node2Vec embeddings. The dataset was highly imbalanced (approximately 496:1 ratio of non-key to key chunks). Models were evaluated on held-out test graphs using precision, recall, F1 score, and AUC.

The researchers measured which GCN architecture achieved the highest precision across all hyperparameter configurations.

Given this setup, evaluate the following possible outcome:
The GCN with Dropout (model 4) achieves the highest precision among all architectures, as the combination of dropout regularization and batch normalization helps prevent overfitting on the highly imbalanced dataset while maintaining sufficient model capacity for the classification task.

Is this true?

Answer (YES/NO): NO